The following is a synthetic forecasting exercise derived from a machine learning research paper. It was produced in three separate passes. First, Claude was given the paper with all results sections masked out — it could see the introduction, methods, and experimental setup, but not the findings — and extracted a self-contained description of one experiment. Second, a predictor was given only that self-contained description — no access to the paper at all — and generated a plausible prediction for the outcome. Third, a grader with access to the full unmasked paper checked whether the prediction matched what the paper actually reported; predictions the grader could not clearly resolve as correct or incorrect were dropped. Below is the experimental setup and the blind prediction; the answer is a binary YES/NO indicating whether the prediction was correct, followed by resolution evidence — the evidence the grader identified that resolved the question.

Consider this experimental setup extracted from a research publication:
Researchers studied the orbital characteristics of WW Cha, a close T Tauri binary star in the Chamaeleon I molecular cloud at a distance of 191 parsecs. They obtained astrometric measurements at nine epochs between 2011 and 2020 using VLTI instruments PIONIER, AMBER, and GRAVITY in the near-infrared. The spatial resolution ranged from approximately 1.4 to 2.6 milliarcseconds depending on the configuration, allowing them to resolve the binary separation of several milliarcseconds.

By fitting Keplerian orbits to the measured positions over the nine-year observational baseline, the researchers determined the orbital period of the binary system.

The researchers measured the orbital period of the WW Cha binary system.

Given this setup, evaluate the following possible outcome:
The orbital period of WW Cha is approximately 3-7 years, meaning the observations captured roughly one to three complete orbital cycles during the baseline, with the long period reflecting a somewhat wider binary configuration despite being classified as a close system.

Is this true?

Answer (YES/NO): NO